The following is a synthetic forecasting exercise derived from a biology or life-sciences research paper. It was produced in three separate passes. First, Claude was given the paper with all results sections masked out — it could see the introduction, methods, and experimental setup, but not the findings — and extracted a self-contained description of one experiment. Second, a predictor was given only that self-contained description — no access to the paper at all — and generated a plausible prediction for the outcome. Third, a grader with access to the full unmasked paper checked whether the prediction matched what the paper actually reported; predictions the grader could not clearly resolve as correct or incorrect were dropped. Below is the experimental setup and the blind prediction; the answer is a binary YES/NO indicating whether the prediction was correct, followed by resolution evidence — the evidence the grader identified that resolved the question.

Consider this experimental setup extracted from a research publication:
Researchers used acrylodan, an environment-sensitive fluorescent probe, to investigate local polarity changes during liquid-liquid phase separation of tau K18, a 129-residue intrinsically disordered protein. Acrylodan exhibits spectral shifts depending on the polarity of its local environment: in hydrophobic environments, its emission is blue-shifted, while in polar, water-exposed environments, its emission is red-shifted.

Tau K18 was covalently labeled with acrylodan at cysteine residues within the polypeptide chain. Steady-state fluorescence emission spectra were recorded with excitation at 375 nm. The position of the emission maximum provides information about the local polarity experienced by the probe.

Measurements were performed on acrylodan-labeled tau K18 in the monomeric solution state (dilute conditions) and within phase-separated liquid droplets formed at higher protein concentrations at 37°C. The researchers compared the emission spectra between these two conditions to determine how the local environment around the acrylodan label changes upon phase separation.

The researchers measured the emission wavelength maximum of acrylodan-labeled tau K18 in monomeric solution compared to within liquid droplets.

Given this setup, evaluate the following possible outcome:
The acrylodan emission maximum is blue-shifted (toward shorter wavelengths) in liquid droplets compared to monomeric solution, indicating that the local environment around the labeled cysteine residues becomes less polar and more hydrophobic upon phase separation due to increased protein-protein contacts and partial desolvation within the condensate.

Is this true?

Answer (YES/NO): NO